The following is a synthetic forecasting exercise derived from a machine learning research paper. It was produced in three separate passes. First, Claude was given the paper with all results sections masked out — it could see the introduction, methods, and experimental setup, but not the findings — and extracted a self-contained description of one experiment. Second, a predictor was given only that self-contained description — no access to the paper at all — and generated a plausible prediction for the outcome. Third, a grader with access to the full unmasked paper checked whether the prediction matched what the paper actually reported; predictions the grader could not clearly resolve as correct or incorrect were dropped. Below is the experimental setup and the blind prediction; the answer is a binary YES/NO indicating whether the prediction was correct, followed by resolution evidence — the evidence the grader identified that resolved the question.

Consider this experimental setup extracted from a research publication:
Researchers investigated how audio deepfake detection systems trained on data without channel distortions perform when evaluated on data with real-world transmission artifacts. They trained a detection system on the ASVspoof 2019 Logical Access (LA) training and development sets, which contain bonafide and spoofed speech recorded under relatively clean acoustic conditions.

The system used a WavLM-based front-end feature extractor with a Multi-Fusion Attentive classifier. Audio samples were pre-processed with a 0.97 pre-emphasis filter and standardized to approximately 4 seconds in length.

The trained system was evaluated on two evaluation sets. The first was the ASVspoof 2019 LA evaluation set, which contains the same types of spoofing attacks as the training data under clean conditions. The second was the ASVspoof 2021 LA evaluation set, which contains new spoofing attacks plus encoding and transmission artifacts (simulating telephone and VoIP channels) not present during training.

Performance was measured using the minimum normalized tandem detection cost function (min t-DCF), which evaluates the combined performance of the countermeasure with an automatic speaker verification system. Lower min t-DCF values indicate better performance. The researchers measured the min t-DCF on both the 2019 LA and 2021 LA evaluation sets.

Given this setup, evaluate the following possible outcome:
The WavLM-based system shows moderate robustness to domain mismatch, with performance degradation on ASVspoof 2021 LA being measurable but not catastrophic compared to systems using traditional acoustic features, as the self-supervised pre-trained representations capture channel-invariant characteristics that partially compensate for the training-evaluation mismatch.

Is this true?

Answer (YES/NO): NO